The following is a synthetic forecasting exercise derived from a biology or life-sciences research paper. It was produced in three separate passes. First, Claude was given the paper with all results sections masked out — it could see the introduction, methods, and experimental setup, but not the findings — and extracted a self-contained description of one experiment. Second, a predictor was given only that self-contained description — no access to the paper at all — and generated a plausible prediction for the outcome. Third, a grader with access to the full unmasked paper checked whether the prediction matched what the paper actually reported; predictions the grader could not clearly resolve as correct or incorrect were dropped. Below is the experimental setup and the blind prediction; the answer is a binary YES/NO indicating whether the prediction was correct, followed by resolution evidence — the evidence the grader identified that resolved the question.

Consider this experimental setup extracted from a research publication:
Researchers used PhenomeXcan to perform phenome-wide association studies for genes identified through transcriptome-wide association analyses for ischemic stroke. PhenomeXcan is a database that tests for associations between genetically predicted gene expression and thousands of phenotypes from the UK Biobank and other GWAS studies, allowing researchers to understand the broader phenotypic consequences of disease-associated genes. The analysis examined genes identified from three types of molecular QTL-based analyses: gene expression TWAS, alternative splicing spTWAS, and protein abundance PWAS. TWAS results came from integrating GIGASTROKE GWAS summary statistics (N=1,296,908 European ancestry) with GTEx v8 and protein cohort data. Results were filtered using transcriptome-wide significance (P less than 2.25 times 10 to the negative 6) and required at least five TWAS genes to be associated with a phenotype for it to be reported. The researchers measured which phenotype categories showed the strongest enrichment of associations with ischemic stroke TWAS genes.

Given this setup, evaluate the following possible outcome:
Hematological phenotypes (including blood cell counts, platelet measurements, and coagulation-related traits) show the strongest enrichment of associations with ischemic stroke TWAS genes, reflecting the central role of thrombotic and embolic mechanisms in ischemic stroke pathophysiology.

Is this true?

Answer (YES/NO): NO